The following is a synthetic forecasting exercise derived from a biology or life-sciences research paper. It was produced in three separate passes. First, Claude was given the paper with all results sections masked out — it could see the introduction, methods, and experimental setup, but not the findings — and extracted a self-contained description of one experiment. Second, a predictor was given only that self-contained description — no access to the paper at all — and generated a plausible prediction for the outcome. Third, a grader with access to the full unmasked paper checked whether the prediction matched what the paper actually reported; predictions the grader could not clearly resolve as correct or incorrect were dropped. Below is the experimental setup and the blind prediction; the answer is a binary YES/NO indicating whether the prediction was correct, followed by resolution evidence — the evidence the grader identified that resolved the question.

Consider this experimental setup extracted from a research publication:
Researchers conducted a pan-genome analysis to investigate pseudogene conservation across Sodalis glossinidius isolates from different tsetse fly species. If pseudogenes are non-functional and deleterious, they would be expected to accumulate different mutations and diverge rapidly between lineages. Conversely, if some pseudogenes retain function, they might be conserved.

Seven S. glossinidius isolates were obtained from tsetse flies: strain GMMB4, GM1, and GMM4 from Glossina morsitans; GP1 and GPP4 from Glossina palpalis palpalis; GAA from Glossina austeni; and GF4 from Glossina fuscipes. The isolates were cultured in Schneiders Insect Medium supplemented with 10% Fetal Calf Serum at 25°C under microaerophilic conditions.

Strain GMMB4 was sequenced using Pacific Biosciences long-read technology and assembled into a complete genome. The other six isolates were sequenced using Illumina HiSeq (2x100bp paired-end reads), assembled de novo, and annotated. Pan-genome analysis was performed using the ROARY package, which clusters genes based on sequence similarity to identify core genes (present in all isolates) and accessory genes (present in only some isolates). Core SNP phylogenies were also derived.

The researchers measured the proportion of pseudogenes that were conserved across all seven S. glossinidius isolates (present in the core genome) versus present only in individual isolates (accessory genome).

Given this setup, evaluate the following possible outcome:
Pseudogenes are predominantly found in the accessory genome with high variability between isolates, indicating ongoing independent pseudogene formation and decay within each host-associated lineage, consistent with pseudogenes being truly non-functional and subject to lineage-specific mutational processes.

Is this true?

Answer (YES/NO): NO